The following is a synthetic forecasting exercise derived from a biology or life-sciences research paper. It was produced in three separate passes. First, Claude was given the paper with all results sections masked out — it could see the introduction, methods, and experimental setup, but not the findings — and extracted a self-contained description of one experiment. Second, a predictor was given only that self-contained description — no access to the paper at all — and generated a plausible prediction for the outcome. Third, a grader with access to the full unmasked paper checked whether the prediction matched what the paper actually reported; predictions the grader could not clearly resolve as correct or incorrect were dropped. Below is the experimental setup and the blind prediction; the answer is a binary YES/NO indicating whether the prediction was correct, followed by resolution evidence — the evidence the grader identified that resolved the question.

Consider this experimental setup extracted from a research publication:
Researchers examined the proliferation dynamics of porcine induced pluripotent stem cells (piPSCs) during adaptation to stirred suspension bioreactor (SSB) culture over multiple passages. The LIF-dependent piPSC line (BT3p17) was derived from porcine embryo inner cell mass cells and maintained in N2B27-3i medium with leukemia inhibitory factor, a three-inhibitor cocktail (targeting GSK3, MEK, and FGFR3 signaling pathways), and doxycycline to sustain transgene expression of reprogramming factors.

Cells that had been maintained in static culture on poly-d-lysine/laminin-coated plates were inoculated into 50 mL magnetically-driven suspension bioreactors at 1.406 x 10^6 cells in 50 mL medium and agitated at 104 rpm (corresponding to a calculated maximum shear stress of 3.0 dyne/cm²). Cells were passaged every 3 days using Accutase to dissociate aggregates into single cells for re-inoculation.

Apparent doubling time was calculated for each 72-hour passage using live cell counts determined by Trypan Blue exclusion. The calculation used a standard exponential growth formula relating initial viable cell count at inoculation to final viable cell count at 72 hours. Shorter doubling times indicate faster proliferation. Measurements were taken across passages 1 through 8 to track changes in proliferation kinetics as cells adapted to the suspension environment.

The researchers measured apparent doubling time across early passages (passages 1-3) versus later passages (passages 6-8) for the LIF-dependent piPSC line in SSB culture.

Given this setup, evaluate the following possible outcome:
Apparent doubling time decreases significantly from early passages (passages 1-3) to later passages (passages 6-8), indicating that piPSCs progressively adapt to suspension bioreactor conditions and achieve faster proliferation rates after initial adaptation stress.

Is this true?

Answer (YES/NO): NO